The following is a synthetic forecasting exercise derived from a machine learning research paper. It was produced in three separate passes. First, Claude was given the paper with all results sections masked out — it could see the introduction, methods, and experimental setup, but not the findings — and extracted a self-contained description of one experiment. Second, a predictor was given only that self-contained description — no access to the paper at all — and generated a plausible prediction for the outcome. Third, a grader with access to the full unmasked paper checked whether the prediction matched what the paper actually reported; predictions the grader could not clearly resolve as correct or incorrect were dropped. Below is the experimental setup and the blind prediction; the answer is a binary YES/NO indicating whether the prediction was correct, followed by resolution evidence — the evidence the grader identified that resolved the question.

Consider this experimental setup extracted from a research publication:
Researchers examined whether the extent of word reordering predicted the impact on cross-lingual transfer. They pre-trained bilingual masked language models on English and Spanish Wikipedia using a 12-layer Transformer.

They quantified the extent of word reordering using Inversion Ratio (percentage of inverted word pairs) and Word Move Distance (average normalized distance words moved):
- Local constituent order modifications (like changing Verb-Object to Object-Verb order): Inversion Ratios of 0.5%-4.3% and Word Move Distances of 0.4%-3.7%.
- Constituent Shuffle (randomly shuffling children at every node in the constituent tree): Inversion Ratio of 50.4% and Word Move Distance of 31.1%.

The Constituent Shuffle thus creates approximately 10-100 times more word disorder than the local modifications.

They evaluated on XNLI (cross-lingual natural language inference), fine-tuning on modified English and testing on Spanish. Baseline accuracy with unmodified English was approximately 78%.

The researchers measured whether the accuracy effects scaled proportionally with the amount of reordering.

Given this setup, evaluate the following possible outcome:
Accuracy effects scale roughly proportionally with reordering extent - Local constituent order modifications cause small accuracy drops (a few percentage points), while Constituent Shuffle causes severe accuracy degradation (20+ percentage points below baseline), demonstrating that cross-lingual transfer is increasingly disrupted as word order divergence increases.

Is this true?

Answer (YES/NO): NO